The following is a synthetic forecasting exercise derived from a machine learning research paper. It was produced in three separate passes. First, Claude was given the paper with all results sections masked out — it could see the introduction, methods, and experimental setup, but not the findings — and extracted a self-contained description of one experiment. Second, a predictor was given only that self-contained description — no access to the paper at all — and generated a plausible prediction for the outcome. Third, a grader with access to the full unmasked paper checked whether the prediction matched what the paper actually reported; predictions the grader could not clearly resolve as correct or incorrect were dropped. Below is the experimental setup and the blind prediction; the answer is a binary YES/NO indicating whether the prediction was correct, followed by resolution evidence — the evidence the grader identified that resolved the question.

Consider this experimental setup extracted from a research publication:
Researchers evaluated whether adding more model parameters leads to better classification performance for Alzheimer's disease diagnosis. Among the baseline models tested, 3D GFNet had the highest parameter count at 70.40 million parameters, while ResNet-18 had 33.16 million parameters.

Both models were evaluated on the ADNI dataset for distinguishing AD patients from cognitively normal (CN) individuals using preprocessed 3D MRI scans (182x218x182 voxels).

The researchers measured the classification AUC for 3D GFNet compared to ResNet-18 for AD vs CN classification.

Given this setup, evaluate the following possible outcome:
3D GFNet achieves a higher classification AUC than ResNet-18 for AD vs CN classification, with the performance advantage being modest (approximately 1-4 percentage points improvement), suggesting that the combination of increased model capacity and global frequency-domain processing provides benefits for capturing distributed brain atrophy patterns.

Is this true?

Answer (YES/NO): NO